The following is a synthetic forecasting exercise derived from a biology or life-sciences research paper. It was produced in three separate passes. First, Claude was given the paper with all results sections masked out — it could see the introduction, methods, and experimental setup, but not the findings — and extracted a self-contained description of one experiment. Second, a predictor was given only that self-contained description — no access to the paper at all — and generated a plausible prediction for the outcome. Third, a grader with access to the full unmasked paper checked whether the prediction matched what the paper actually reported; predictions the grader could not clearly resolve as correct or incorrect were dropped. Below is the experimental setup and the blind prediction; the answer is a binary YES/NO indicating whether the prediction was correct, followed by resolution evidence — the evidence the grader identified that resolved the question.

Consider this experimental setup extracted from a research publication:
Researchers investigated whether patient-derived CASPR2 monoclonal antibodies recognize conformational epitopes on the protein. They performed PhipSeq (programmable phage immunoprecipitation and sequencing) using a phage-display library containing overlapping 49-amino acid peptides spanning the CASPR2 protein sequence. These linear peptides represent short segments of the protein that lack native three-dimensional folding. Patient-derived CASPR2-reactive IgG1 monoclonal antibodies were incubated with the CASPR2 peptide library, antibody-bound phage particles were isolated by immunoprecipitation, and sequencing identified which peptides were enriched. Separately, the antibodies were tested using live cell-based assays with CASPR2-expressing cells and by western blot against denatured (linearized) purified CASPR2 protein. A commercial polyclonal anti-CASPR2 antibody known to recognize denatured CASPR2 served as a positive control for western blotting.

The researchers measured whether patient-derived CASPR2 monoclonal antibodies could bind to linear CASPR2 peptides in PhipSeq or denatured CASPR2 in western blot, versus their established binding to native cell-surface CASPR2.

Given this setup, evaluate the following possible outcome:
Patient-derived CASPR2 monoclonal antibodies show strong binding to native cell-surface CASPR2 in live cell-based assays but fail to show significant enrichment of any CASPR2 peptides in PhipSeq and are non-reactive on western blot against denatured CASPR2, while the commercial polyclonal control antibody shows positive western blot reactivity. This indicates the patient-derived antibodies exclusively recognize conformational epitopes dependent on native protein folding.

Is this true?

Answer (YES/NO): NO